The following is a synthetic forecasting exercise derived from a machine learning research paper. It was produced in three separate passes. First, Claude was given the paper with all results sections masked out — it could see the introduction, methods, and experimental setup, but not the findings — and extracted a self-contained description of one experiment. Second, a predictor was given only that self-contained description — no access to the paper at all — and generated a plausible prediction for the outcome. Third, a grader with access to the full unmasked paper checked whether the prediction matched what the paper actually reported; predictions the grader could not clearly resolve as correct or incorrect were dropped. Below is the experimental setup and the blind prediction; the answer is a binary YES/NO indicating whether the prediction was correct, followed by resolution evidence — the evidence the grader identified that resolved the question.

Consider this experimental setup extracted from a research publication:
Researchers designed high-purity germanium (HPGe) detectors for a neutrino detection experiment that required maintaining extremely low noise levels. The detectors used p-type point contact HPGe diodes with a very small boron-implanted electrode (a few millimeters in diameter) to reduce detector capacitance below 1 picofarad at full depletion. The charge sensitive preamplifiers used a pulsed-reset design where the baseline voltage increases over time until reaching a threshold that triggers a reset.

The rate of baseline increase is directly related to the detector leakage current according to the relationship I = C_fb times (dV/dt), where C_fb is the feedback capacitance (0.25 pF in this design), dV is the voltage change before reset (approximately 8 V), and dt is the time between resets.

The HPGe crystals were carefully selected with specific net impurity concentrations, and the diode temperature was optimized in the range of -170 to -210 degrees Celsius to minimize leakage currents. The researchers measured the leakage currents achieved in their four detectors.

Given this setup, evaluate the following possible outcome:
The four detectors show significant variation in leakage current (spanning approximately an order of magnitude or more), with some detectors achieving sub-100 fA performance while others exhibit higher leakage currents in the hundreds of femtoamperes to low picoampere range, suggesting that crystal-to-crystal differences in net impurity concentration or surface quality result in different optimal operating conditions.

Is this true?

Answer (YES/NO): NO